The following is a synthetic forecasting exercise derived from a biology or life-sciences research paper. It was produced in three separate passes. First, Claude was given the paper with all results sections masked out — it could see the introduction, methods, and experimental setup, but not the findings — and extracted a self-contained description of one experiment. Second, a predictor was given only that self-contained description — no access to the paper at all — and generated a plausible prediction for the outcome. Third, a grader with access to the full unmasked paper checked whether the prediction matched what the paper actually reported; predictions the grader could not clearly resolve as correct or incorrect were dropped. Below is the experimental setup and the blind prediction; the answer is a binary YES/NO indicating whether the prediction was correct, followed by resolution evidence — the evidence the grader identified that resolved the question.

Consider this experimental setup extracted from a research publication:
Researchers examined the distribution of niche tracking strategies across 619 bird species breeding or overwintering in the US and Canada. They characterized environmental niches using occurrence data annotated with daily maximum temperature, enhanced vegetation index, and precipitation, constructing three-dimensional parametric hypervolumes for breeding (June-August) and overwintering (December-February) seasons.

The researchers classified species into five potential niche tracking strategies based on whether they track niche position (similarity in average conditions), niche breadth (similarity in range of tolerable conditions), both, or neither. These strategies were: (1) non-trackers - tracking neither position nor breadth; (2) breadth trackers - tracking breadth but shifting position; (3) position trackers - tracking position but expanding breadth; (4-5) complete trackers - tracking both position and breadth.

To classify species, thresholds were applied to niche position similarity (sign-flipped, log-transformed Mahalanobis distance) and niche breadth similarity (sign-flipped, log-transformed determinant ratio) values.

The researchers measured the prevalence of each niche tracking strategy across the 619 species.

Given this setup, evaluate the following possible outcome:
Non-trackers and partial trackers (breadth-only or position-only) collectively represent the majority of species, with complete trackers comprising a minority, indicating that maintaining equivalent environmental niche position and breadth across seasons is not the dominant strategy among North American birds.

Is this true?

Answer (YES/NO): YES